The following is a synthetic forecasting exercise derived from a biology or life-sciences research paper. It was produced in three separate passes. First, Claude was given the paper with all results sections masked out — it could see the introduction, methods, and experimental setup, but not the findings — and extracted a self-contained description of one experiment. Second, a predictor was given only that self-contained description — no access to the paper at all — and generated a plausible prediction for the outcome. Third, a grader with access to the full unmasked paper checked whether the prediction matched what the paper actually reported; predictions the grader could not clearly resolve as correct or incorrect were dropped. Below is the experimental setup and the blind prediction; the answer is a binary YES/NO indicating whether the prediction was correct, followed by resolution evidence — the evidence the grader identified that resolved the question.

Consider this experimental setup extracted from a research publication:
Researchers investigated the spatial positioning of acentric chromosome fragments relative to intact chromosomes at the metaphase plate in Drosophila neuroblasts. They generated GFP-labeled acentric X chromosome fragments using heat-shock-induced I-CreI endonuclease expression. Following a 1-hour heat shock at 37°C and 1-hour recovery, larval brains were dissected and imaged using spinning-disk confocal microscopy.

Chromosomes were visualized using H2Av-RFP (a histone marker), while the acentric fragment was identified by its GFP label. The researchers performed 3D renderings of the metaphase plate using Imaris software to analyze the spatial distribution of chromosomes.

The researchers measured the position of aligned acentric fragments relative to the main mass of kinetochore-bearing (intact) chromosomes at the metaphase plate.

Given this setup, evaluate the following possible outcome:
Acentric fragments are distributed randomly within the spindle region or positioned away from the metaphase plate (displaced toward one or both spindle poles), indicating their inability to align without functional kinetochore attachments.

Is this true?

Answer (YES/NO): NO